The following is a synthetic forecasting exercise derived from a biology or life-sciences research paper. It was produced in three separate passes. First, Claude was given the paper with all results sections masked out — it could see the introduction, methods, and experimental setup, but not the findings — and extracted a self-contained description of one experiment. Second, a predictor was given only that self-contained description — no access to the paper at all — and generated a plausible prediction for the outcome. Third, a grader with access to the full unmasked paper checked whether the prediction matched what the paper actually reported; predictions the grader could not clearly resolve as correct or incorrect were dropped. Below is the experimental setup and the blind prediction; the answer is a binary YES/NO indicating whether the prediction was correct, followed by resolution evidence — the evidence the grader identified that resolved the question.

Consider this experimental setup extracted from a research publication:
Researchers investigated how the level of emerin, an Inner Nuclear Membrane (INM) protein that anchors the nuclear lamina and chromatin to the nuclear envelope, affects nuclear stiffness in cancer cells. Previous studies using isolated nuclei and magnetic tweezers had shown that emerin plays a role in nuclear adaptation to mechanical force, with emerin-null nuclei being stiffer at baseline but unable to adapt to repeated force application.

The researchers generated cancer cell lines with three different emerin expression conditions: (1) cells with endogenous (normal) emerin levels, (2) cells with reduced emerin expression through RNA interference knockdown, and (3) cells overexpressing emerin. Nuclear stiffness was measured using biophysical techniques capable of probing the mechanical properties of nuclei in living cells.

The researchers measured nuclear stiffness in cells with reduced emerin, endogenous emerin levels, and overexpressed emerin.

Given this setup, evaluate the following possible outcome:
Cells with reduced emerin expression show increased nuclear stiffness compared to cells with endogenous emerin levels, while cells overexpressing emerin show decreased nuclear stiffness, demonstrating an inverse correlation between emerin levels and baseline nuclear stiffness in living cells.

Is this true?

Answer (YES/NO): NO